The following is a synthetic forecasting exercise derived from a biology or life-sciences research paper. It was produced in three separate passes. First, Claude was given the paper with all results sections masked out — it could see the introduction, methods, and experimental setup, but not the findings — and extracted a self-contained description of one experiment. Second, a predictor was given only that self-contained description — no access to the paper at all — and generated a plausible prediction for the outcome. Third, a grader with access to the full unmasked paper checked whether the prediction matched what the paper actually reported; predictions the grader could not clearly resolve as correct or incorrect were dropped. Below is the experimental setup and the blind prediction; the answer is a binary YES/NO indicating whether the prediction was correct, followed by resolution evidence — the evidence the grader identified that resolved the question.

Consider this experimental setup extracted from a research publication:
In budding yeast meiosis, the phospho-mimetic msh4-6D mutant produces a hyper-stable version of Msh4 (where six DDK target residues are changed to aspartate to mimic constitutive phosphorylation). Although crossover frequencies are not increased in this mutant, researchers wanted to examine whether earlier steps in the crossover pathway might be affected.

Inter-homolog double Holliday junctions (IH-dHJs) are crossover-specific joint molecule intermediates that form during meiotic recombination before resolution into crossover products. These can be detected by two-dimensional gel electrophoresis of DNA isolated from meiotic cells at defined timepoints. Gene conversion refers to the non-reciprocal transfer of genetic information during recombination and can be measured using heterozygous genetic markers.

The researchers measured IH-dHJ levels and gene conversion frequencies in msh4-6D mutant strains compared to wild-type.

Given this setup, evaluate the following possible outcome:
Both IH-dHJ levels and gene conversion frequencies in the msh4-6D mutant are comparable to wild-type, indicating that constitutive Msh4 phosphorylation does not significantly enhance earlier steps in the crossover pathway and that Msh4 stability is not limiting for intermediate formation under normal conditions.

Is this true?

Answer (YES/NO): NO